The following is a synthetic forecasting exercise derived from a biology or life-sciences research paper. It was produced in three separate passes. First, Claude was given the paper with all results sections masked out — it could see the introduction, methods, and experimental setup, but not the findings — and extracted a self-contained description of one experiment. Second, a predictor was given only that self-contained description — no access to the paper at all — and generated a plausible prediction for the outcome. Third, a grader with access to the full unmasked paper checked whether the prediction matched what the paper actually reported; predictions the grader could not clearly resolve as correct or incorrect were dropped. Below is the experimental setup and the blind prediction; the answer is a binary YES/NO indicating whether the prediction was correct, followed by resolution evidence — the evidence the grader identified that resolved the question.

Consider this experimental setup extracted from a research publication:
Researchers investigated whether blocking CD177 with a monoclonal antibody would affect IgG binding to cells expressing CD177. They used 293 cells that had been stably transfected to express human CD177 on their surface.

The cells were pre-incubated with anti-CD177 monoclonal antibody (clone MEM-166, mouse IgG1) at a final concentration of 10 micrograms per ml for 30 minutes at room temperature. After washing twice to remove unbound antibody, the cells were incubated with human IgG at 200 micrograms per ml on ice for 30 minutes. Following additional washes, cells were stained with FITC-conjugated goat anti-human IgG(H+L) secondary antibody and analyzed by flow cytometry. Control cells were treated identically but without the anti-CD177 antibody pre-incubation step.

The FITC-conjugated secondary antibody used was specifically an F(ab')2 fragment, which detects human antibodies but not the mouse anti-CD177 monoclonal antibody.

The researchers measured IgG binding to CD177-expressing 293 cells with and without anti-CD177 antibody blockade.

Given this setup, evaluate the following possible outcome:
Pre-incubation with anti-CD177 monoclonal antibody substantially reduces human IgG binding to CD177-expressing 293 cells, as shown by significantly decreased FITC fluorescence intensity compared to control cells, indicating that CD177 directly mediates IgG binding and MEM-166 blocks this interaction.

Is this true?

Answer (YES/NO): YES